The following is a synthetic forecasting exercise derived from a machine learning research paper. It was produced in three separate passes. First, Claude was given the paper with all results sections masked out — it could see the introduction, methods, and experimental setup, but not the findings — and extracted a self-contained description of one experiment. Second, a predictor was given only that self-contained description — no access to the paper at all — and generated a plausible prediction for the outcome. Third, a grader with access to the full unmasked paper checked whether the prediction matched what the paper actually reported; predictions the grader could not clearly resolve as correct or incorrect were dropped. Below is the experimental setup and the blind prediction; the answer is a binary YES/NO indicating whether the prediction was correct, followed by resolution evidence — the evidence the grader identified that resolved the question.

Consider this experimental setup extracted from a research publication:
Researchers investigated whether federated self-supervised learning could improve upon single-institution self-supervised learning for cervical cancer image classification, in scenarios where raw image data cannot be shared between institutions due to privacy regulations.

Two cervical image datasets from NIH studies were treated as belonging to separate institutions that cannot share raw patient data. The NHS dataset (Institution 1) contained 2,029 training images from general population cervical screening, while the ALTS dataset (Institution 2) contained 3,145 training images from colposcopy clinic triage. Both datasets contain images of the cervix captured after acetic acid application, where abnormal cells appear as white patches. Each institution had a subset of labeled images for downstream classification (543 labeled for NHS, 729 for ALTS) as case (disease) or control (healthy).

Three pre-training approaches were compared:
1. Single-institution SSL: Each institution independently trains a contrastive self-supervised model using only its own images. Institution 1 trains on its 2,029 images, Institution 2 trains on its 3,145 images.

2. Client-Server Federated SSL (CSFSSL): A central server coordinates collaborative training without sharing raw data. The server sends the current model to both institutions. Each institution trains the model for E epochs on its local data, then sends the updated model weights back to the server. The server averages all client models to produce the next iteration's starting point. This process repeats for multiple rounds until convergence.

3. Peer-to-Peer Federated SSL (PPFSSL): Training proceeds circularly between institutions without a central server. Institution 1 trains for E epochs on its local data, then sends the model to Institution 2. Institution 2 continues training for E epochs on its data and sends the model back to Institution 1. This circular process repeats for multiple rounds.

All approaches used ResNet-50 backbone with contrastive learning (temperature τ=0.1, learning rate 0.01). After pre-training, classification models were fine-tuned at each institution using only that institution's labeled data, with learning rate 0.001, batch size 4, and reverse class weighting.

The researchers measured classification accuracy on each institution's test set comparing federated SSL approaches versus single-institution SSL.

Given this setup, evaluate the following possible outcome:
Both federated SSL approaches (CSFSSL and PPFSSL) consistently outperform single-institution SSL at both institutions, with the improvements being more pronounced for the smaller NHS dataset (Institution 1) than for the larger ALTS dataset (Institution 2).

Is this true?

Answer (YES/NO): NO